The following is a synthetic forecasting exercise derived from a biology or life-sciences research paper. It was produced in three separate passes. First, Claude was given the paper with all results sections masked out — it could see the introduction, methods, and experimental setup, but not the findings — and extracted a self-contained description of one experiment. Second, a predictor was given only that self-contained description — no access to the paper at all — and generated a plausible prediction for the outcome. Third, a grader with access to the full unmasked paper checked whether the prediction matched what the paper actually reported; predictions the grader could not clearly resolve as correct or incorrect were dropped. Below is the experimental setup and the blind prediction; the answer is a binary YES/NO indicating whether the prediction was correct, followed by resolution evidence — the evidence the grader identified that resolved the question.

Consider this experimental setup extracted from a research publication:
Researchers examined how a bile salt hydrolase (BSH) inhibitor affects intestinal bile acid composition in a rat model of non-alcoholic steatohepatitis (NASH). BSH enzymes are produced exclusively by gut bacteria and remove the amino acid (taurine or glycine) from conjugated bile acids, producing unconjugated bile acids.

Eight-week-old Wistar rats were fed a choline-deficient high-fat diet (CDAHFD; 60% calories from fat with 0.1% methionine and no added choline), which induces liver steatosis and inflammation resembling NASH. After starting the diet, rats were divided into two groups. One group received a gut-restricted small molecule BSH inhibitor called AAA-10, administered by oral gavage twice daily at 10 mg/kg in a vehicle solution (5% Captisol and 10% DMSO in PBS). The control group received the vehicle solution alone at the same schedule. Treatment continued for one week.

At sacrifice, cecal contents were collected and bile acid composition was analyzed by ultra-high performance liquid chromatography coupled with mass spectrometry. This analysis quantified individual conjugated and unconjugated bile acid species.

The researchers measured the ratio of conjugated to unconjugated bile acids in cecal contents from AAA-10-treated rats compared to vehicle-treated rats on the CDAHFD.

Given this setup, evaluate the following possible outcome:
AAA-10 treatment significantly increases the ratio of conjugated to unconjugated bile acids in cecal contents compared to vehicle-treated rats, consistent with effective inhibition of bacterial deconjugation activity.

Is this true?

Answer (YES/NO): YES